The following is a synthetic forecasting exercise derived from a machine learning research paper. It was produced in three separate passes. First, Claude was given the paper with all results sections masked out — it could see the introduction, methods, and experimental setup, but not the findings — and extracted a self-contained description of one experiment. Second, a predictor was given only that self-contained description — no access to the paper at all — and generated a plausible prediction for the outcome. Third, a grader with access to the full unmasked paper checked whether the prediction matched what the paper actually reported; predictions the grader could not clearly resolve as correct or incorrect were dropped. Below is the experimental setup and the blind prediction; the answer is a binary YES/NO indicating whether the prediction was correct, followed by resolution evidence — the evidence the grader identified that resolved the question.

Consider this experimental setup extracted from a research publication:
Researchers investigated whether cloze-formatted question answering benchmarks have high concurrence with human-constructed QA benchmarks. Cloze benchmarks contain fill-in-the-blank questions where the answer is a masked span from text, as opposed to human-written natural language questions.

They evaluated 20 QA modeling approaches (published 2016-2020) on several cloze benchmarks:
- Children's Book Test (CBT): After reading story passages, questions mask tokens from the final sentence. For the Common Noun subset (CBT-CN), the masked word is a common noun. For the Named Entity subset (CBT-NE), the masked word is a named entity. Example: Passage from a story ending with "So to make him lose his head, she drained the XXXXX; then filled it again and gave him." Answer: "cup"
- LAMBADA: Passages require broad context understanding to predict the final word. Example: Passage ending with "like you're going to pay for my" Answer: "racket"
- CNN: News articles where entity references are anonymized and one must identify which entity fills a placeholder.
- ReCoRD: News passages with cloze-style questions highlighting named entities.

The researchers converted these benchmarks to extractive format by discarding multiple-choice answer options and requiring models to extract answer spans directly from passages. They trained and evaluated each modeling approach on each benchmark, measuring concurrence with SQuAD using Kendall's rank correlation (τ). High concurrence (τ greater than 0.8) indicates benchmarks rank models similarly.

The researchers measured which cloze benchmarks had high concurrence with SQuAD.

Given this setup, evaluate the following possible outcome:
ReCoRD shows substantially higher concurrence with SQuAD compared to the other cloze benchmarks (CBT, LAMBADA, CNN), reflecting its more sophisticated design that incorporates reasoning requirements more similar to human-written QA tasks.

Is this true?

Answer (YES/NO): NO